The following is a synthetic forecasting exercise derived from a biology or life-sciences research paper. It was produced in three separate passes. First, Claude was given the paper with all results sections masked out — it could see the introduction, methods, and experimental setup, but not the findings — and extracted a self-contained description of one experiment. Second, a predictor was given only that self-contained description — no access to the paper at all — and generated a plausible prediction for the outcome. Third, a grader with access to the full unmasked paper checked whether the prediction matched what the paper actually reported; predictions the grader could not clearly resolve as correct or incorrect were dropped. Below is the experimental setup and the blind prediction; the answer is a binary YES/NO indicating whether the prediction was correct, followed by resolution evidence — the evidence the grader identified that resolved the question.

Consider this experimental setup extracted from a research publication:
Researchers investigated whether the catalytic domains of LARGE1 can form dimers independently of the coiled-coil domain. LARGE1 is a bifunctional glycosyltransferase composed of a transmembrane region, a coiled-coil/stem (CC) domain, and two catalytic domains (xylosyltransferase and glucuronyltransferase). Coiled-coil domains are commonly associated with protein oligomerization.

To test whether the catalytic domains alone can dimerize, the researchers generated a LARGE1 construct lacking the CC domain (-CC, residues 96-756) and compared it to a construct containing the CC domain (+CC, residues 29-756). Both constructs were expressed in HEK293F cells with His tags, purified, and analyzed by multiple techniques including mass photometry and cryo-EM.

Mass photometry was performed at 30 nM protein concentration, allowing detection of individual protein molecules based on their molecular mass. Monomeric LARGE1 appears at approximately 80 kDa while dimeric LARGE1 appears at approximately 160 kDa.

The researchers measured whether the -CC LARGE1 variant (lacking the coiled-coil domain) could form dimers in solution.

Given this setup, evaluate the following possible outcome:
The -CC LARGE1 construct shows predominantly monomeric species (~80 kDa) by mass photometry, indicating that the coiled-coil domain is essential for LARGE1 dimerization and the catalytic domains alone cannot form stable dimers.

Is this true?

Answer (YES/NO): NO